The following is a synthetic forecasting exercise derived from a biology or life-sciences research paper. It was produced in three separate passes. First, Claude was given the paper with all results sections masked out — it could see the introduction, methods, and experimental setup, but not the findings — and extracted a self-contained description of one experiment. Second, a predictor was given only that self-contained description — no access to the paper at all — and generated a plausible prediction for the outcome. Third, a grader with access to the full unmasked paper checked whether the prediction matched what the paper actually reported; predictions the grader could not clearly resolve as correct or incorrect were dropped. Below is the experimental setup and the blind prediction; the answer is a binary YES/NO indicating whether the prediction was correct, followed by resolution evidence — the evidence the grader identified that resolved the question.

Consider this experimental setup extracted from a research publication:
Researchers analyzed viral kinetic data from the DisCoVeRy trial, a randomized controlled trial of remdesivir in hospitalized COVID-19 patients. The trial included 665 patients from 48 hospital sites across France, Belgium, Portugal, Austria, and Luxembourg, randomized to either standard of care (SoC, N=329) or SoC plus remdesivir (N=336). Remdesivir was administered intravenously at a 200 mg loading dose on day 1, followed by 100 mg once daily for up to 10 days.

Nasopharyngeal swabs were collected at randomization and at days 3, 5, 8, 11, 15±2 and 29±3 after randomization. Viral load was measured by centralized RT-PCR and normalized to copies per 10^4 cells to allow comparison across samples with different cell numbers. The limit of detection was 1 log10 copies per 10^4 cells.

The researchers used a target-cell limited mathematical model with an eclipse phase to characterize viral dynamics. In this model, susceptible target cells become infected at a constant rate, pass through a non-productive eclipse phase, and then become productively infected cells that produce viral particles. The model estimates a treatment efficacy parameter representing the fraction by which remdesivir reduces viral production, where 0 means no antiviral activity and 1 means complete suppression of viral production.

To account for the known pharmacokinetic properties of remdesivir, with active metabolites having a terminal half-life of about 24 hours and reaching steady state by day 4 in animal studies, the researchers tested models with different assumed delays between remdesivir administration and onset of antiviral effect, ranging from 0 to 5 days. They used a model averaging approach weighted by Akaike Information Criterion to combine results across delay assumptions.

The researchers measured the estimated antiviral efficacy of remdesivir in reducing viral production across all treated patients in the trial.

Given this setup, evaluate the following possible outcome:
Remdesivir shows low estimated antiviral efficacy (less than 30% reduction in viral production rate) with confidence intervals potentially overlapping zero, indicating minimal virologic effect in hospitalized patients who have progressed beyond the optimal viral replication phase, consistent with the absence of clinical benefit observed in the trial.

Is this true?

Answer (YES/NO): NO